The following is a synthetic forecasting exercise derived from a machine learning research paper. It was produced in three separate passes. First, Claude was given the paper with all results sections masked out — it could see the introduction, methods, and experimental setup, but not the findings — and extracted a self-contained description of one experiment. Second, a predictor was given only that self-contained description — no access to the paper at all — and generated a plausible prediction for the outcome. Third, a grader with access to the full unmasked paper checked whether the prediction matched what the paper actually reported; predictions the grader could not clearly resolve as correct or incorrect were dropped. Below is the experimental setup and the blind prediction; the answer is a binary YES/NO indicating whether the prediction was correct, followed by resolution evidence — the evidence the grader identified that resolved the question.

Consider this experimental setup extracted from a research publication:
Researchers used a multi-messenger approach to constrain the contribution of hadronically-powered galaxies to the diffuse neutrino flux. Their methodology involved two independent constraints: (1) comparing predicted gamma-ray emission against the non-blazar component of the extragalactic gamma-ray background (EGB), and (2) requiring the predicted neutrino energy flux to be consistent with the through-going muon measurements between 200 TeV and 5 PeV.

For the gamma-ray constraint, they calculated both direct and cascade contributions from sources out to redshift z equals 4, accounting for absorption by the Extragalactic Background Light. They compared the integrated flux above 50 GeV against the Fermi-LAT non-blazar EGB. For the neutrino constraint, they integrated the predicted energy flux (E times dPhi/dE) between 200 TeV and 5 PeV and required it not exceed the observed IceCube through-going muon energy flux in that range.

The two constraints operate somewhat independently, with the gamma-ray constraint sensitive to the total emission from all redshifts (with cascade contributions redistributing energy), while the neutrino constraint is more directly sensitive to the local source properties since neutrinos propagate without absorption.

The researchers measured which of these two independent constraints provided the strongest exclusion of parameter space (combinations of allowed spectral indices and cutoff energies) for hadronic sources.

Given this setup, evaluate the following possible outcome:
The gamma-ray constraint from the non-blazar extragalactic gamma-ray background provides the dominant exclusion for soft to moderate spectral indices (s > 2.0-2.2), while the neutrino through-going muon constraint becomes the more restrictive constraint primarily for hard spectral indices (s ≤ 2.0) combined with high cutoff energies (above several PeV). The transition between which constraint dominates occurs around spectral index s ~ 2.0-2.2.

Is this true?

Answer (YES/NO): NO